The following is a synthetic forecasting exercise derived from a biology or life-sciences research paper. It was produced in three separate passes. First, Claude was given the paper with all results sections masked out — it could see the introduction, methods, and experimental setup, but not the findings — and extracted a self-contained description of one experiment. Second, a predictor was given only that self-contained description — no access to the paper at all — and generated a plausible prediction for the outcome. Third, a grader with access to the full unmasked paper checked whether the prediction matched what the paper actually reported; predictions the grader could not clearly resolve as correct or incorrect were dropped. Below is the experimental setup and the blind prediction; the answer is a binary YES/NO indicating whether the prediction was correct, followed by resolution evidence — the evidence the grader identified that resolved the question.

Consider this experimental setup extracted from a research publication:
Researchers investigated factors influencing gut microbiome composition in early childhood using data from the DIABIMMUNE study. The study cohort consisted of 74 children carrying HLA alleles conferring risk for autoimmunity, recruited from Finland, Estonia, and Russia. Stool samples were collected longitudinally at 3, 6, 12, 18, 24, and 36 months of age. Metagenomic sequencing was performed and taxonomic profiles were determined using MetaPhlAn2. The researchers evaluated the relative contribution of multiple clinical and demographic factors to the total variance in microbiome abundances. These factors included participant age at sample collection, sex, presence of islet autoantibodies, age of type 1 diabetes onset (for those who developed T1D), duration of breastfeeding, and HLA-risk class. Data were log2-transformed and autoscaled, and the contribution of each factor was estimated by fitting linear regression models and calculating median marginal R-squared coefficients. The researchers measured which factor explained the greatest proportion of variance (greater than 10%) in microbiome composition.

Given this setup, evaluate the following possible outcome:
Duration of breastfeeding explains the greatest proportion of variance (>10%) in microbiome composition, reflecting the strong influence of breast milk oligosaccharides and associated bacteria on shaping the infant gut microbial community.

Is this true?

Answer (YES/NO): NO